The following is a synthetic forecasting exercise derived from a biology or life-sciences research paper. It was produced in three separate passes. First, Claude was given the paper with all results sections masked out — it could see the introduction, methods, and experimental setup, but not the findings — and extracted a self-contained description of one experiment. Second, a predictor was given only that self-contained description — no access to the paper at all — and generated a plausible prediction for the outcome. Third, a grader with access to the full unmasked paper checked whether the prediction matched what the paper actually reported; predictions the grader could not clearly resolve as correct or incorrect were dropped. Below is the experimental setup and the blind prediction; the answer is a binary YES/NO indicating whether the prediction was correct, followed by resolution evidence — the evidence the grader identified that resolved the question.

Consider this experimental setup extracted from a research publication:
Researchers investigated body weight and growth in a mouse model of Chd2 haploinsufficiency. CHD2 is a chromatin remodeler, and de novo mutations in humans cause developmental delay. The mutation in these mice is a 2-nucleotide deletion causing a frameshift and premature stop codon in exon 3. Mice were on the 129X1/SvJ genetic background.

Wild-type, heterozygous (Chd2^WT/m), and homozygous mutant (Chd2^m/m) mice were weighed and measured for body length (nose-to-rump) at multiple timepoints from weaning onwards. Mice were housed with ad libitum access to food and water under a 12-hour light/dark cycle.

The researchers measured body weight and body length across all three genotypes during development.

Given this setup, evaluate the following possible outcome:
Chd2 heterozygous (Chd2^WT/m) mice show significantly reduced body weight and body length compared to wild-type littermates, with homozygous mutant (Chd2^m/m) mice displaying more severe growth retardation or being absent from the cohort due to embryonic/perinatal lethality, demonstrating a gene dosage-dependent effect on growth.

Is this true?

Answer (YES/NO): NO